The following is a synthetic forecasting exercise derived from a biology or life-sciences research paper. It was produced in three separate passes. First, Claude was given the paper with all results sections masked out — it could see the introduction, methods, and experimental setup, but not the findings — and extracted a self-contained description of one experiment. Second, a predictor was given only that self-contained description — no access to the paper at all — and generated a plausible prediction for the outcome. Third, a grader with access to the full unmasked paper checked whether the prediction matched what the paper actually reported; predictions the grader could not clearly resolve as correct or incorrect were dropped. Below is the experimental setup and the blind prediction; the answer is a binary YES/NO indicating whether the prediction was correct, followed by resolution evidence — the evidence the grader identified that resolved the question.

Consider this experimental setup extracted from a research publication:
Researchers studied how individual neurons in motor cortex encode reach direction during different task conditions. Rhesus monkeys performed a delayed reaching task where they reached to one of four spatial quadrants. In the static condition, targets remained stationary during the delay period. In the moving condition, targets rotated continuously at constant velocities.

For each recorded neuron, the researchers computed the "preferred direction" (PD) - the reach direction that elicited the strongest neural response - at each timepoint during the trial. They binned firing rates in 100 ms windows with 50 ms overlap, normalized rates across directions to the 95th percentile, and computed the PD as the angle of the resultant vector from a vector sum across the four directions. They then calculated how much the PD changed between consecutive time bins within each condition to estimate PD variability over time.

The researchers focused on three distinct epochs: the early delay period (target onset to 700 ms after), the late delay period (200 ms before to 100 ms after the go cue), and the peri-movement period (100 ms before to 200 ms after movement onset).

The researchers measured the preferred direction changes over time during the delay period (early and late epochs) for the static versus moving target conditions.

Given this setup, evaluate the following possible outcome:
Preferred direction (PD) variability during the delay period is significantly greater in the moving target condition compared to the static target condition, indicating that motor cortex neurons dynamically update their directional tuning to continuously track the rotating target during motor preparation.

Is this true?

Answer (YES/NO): YES